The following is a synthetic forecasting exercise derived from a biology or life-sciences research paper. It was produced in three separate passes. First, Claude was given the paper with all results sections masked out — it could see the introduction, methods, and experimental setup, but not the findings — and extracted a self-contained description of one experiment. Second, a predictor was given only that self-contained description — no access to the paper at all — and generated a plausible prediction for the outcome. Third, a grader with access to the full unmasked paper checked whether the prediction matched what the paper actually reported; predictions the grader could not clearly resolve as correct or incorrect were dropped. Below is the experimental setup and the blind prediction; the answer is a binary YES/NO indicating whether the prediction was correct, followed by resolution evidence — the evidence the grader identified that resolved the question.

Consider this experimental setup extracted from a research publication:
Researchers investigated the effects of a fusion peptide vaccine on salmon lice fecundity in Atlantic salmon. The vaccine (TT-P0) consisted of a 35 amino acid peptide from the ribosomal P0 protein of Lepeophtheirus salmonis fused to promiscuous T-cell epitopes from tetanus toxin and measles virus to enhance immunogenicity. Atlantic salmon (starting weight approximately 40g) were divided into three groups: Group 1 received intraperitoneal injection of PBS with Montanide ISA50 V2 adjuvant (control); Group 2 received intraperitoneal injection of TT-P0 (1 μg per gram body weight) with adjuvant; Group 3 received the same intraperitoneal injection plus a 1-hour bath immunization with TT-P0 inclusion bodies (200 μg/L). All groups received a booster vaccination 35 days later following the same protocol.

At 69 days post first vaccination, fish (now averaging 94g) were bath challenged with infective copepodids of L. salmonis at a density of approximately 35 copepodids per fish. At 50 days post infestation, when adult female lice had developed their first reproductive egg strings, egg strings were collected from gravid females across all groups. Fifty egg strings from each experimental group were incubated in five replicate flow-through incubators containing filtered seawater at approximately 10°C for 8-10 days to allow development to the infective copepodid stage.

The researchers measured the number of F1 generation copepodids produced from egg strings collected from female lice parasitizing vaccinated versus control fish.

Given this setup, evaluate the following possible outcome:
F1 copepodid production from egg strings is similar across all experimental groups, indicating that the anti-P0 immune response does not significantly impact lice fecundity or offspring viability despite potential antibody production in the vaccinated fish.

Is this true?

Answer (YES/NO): NO